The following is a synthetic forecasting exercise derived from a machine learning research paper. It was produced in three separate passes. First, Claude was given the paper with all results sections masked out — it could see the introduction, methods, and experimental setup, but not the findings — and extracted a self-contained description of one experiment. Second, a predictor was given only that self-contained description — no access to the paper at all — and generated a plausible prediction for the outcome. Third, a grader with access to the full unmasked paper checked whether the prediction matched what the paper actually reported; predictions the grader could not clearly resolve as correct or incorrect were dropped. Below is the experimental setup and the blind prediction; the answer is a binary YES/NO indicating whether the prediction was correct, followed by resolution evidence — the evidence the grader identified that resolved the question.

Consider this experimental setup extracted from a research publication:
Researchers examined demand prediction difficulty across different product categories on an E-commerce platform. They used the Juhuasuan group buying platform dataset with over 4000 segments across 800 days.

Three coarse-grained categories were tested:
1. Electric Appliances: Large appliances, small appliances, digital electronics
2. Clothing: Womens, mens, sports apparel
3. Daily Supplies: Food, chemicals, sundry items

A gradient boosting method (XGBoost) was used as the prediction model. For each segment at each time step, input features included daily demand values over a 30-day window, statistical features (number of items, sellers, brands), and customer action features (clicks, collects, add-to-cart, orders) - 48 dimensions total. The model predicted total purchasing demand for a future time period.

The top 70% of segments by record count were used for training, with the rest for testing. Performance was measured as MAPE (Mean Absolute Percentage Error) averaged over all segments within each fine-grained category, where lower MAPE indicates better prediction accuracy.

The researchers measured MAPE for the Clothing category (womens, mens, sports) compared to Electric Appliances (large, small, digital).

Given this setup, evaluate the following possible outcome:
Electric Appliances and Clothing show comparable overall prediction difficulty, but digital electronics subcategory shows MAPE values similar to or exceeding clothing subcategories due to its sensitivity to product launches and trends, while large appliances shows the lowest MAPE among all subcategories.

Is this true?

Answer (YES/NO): NO